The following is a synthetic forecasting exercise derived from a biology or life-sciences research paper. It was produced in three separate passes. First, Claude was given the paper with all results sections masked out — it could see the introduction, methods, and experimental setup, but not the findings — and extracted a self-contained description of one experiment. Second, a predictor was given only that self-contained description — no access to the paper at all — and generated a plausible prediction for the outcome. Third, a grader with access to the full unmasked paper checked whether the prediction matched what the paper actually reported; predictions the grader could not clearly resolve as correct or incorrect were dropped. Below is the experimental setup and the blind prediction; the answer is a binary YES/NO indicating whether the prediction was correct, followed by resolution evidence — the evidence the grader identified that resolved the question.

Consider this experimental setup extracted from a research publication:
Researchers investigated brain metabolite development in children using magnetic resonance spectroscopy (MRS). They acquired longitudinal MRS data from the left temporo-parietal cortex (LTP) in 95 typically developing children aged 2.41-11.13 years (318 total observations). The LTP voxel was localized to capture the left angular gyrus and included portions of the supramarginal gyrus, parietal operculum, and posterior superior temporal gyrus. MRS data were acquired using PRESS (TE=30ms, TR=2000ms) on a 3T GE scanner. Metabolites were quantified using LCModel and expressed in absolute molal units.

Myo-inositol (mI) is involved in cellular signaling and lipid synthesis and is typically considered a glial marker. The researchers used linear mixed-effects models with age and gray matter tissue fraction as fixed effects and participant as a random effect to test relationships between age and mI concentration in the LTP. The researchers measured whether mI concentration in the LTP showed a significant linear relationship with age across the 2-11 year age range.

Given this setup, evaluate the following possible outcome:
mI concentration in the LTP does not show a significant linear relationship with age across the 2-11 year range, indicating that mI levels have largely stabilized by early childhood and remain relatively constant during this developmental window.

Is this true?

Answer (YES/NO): YES